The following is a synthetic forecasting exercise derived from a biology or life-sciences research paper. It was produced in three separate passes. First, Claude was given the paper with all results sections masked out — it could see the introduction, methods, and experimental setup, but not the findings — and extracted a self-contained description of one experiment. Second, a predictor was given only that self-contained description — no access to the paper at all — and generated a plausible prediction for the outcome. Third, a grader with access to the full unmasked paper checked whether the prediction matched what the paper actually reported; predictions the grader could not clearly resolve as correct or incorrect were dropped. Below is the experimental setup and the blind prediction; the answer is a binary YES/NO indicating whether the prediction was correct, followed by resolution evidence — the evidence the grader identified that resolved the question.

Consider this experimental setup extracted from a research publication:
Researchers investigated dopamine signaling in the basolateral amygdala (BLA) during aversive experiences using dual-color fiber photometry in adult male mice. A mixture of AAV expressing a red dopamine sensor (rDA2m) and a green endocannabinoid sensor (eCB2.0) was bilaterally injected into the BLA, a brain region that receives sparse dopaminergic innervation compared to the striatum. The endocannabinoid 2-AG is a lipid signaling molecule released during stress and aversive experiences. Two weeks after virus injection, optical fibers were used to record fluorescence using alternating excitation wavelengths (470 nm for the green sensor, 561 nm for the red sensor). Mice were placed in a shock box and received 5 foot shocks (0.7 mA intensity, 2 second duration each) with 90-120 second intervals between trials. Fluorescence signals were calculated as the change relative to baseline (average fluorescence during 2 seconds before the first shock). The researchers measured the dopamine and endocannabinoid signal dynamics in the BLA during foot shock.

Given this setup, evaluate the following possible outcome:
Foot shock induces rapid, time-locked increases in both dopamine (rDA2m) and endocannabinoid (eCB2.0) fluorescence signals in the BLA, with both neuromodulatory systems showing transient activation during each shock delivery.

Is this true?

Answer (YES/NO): YES